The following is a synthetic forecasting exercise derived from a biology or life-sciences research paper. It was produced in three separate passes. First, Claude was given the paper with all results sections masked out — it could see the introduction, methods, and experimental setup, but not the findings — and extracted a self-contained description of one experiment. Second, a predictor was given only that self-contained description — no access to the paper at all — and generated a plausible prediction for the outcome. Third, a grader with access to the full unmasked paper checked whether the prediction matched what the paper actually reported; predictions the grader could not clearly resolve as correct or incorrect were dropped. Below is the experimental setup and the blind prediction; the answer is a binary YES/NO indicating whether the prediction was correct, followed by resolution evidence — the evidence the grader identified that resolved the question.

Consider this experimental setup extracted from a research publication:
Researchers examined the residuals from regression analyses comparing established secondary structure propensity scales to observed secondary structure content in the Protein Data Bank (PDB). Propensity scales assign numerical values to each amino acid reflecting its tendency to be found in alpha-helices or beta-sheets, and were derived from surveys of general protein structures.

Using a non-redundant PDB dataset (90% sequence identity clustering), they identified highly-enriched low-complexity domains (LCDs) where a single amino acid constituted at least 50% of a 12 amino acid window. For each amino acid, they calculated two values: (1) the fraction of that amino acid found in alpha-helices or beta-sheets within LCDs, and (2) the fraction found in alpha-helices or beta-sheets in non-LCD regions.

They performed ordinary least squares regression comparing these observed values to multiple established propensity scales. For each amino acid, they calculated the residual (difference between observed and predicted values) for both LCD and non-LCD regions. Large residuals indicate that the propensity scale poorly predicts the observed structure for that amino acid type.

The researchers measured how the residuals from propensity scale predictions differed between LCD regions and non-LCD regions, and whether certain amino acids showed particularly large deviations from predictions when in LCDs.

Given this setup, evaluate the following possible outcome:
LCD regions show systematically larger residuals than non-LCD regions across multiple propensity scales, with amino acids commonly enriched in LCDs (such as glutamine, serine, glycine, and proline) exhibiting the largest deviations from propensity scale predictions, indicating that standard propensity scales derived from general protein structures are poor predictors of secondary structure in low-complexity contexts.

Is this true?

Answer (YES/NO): NO